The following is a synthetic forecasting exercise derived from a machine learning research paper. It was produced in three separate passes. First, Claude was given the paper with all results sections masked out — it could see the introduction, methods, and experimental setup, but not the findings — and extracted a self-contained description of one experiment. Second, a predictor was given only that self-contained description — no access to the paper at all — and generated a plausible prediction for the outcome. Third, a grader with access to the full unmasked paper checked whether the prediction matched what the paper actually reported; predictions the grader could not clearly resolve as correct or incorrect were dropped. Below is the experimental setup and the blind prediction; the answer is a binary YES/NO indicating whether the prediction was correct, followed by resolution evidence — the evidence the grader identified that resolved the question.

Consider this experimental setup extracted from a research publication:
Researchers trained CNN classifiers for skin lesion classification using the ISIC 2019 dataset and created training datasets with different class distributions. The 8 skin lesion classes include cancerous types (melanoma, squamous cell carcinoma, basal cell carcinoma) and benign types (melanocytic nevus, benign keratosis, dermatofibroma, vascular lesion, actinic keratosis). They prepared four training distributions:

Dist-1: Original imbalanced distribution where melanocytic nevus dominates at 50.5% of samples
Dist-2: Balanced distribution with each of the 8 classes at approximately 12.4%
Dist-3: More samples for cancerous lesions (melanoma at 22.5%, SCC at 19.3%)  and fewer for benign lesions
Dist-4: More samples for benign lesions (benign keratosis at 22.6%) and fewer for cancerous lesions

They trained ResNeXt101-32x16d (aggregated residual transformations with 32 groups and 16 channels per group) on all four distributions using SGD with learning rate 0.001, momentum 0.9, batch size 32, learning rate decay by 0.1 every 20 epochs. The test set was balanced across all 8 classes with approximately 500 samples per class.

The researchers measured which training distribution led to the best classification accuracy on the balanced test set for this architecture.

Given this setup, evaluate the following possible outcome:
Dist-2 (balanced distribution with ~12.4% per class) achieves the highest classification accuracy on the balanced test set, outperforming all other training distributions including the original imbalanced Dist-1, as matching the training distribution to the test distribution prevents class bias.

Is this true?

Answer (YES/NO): YES